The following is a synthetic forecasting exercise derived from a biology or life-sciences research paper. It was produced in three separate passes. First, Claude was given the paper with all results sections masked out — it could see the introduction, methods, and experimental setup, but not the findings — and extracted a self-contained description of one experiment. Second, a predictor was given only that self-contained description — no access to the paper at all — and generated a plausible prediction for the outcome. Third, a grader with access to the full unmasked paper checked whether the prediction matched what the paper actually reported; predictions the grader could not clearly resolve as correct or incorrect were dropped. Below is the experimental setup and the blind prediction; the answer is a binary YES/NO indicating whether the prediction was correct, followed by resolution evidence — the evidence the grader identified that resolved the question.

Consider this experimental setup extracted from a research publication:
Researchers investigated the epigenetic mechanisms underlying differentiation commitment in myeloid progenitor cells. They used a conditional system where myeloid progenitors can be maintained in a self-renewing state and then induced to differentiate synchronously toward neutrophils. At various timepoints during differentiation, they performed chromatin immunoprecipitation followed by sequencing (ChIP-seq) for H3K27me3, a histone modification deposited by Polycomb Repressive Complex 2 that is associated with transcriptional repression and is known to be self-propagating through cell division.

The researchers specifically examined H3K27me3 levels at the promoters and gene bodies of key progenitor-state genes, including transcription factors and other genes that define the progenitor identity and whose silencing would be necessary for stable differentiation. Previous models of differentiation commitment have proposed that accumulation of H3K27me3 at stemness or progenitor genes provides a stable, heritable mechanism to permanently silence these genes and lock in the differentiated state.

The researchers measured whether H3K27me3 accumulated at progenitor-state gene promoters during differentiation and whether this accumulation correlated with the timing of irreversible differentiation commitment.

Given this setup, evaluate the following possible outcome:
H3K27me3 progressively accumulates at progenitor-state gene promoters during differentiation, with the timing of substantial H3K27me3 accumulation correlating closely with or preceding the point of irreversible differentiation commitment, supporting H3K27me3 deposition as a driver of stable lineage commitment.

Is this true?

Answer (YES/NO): NO